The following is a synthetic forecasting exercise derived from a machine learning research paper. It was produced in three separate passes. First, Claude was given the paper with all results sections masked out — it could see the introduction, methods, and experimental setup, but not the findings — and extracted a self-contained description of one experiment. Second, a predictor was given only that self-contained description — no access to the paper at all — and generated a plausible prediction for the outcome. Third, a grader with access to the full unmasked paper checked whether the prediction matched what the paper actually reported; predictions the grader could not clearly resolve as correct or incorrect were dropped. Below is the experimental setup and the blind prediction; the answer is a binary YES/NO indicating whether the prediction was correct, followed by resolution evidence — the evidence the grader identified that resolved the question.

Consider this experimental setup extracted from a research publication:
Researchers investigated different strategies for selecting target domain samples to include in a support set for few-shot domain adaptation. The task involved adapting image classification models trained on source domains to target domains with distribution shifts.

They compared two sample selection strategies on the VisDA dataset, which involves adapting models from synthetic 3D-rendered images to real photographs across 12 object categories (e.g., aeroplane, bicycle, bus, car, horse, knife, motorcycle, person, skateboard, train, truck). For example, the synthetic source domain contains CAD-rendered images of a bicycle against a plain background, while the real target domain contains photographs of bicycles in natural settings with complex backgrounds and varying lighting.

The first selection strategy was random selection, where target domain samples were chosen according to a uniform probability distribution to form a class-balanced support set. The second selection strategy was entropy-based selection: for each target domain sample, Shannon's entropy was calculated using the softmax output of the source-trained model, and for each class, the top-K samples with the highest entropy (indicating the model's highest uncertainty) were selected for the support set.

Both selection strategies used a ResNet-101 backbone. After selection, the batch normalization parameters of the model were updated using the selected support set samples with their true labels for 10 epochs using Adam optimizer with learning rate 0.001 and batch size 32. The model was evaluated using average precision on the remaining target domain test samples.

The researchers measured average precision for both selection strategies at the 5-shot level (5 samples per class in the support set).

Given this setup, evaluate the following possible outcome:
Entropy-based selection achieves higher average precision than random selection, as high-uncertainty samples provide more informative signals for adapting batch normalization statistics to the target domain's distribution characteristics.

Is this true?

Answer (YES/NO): NO